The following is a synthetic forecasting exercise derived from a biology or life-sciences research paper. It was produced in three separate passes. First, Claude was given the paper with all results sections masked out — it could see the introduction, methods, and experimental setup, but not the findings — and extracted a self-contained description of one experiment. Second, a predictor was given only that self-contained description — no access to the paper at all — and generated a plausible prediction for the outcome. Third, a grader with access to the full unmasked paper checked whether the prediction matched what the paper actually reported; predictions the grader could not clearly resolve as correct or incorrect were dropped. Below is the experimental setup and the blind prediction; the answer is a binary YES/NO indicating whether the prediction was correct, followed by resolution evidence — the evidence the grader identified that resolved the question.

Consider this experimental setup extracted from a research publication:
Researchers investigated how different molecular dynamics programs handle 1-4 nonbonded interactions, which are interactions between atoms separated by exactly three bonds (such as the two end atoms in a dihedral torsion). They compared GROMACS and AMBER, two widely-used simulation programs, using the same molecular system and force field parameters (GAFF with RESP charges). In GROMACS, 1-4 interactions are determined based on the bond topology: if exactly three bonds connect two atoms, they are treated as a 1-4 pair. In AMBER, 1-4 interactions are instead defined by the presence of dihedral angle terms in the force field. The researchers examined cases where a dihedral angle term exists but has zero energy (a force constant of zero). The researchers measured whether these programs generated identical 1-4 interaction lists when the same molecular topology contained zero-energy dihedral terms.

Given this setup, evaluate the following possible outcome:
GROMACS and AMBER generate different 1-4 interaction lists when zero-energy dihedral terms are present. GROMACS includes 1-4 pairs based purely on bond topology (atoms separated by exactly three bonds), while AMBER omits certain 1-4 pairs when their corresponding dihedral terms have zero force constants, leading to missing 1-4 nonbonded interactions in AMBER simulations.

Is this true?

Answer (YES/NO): NO